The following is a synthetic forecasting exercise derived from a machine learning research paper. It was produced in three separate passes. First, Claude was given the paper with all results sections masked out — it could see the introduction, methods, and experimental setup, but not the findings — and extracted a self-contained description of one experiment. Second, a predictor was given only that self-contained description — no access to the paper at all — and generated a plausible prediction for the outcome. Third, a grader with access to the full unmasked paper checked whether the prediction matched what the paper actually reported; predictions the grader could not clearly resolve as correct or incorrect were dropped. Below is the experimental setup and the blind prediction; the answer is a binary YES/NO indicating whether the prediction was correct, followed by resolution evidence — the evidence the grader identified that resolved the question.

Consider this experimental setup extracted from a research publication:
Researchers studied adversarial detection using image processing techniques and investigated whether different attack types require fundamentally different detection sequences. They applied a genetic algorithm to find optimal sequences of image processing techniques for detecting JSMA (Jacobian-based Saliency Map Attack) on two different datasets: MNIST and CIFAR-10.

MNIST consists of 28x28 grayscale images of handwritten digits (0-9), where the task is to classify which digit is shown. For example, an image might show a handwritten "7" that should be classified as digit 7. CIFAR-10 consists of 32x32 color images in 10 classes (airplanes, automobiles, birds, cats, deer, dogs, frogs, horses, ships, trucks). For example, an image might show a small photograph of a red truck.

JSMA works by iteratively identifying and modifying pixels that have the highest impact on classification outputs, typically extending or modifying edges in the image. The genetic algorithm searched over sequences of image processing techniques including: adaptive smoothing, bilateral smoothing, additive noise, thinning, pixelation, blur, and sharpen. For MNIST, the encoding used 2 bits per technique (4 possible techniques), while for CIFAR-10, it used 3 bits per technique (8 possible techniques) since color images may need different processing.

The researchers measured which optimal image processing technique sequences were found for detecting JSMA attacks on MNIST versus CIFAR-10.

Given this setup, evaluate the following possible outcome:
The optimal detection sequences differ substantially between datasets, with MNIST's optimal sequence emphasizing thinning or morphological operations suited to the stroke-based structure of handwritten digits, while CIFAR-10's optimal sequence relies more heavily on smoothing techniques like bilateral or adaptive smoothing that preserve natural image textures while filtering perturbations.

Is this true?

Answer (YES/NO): NO